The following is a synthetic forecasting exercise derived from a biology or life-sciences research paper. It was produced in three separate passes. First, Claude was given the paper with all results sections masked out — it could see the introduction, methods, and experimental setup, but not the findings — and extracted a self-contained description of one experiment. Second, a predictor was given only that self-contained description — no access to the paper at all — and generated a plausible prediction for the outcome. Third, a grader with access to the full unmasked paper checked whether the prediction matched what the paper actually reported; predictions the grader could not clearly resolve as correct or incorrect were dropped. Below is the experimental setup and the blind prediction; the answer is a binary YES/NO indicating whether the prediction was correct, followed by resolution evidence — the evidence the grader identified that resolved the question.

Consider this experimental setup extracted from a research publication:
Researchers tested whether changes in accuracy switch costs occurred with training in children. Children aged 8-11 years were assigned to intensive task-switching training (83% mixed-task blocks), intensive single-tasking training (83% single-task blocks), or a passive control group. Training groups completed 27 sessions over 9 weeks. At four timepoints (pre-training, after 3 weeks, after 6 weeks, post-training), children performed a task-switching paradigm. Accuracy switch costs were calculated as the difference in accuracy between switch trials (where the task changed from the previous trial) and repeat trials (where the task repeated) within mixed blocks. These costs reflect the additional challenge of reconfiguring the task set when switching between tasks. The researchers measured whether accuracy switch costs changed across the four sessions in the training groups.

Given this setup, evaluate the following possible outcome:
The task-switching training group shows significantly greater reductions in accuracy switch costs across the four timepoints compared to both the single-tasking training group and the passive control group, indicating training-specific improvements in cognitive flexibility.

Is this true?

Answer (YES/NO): NO